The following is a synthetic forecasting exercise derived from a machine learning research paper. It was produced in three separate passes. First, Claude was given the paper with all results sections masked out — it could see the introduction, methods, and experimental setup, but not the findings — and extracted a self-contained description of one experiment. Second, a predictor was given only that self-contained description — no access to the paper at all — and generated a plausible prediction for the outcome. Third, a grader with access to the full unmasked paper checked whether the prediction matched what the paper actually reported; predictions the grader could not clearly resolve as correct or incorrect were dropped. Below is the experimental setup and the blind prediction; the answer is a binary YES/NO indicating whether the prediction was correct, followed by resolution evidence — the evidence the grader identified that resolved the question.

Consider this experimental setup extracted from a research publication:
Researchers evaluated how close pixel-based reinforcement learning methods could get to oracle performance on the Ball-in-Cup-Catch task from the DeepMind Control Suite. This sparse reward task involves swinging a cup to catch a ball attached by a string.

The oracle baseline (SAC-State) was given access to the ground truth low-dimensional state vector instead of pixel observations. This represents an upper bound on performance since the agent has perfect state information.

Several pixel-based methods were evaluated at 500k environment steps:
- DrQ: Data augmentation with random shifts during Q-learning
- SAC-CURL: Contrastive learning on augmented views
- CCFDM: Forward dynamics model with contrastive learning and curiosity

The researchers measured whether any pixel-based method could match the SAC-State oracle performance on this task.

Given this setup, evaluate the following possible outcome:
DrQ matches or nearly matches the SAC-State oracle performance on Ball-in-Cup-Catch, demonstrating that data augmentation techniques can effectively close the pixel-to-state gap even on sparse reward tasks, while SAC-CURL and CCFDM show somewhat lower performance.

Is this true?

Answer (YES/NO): NO